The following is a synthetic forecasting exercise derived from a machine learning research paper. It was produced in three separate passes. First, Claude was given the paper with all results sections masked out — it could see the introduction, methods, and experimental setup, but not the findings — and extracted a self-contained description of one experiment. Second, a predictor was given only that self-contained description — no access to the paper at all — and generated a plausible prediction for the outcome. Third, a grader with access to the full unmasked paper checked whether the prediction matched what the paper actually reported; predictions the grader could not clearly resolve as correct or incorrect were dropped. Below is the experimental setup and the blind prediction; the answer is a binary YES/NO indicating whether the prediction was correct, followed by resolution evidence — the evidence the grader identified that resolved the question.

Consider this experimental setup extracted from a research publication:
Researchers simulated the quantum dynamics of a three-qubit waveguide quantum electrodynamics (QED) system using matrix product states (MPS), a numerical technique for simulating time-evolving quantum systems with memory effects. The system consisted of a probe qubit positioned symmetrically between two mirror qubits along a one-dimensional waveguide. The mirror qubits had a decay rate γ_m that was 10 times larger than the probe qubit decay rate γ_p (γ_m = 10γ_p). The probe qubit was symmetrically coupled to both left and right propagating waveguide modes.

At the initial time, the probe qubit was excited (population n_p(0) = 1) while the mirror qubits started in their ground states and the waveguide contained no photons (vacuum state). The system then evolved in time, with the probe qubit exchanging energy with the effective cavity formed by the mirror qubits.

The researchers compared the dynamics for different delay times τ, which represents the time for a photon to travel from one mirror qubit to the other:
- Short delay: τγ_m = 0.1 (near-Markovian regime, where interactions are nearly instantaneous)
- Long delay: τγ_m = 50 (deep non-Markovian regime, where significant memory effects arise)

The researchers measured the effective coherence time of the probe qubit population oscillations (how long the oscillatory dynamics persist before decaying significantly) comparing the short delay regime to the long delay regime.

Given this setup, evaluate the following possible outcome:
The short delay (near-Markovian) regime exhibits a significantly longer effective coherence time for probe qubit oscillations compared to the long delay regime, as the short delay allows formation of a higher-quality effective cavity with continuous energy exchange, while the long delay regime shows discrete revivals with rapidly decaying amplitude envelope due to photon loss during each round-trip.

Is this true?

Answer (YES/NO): NO